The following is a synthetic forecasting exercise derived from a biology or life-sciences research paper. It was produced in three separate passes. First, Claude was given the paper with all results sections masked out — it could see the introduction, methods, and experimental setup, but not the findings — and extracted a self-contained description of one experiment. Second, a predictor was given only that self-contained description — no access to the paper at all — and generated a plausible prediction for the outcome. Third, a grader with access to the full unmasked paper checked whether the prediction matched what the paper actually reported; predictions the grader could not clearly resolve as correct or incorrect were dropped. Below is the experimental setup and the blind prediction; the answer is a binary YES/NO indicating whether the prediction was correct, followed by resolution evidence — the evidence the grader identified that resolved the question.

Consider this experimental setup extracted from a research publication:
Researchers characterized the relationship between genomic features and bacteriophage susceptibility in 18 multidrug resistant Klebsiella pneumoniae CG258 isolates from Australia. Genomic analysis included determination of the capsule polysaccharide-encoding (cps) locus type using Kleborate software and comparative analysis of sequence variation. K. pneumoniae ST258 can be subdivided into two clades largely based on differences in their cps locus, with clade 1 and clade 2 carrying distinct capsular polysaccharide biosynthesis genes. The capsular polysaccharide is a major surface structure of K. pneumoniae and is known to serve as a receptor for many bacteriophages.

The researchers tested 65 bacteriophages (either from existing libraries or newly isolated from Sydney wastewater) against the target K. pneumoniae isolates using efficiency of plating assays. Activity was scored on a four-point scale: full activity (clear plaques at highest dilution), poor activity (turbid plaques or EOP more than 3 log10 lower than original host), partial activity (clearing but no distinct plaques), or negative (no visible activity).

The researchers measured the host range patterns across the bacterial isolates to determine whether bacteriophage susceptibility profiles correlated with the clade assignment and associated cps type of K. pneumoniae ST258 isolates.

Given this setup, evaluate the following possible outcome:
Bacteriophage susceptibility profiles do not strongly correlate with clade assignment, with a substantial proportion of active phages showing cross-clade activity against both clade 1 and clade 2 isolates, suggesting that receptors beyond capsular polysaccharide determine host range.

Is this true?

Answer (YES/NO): NO